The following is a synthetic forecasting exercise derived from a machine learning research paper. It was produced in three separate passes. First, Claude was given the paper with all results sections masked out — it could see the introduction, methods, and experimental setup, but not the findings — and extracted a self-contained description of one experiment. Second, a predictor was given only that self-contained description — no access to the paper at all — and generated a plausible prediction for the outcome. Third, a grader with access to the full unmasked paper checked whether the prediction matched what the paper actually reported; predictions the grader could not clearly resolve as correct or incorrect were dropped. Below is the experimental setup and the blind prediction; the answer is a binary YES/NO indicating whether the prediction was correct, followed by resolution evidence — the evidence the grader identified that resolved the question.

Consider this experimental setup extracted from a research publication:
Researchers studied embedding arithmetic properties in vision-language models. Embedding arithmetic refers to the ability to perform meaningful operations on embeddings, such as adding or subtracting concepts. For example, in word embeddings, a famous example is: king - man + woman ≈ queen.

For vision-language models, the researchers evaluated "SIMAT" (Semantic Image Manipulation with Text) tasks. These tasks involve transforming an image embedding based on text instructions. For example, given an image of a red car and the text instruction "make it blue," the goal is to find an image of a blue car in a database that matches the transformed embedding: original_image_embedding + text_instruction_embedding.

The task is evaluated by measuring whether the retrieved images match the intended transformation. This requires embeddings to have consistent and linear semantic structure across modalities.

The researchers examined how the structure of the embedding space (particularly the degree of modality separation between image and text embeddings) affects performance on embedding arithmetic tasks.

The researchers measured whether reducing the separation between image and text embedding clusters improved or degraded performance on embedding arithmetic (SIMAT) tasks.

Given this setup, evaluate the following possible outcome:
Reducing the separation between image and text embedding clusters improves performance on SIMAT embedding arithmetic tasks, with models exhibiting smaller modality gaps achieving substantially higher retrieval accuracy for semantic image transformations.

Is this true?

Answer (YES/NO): NO